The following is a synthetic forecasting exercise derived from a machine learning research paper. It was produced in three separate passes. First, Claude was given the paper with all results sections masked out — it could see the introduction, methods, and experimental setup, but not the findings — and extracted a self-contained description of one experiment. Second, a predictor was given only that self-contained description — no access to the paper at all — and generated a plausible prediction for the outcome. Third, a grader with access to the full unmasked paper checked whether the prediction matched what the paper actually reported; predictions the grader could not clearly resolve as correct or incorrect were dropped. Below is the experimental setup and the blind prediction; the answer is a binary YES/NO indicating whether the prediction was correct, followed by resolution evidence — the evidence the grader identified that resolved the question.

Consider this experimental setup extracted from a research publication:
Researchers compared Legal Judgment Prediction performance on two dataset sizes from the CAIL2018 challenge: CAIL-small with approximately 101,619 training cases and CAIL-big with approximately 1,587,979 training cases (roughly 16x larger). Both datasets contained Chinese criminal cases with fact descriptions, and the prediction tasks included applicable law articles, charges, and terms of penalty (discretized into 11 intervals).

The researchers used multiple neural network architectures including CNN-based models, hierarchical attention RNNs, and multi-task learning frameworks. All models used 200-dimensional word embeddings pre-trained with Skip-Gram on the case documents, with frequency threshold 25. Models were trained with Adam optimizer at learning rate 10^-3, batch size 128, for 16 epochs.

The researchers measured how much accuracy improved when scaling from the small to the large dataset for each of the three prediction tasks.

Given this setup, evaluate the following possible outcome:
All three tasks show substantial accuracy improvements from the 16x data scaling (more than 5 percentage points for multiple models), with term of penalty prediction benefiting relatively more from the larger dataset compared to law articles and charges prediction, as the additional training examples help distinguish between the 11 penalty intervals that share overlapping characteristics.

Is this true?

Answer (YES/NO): YES